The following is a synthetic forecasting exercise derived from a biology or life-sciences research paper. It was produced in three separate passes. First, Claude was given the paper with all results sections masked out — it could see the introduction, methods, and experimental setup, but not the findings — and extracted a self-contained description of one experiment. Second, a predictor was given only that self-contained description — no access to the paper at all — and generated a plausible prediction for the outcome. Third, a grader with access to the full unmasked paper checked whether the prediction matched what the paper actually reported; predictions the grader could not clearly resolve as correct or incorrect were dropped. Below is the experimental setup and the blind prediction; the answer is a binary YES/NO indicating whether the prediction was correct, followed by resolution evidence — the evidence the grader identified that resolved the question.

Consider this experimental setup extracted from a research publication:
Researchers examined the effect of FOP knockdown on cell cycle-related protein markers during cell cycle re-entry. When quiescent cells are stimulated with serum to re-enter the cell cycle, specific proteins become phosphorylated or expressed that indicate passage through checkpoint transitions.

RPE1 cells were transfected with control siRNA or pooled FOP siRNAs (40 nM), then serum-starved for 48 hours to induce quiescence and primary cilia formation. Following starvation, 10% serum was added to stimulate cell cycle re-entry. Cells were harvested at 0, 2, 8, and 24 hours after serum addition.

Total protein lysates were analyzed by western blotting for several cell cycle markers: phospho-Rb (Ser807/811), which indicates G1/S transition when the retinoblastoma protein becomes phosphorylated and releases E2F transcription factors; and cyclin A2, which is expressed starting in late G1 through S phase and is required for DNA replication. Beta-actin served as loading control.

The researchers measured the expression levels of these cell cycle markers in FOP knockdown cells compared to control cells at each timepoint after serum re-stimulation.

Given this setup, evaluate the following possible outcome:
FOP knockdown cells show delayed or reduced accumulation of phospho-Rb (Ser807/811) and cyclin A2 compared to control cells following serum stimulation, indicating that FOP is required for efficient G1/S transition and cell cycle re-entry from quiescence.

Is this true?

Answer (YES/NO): YES